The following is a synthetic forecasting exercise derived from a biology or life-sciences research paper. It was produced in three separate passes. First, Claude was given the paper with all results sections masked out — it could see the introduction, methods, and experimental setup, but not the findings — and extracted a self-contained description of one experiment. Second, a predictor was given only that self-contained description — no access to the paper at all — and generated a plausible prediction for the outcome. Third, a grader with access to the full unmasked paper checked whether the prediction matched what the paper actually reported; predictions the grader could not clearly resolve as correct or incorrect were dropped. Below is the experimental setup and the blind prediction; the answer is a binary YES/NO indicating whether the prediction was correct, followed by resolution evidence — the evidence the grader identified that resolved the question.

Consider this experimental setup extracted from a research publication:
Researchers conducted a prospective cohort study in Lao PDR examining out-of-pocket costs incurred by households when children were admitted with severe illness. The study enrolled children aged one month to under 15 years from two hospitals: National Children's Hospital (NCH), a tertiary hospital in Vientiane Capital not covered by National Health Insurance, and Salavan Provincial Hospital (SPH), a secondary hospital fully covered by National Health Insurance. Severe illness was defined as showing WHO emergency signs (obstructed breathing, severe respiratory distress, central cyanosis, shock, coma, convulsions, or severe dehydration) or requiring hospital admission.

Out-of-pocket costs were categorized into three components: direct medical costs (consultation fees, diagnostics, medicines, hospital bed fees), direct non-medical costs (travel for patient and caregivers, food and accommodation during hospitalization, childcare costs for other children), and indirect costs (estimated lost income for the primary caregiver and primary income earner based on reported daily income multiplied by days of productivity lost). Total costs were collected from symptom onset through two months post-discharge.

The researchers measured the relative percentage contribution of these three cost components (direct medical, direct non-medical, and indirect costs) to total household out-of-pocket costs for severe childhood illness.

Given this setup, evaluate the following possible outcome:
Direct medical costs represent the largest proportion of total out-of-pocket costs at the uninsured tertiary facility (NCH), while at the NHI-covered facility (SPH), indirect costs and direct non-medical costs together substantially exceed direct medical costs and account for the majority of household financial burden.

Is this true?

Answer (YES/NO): YES